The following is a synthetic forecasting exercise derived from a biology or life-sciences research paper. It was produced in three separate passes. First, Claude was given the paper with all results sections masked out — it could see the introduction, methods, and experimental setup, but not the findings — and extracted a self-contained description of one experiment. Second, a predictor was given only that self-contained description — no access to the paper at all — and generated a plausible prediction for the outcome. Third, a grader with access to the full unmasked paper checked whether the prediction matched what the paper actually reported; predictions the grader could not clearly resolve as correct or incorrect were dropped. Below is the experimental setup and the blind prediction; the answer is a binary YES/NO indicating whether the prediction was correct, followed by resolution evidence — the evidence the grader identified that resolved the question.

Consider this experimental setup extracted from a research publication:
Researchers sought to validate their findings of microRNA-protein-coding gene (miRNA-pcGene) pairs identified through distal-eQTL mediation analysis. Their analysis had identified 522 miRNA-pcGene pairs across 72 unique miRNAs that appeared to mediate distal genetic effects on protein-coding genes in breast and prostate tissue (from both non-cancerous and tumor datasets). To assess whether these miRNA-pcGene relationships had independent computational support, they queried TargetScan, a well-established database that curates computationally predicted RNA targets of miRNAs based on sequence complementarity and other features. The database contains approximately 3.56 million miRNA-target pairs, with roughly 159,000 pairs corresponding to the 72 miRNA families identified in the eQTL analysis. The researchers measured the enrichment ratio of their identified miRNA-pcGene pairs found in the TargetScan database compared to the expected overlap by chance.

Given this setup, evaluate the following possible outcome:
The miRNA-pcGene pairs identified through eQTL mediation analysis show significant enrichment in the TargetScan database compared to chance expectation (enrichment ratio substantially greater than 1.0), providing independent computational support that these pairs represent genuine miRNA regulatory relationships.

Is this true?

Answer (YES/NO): YES